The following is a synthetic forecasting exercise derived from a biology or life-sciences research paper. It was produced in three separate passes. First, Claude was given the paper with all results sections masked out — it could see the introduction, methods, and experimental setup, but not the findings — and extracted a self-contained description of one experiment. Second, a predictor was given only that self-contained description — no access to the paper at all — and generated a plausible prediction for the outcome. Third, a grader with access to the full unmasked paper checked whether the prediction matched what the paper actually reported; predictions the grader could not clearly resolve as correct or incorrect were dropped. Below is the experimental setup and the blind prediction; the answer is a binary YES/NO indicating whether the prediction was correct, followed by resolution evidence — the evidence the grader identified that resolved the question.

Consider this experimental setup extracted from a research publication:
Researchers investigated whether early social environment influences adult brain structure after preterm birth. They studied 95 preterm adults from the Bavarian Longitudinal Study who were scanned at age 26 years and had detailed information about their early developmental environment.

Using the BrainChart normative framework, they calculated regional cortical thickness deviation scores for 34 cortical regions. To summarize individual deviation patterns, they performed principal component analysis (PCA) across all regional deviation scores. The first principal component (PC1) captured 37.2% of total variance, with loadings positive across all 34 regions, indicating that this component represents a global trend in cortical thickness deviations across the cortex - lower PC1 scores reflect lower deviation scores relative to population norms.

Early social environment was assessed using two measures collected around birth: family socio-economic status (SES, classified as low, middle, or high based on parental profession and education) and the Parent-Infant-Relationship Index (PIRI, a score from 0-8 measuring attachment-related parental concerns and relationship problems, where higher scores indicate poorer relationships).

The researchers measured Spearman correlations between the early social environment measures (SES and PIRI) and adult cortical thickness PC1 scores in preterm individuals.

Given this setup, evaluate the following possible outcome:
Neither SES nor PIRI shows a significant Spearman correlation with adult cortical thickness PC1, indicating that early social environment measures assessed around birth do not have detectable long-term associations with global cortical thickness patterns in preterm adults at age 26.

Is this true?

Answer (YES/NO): NO